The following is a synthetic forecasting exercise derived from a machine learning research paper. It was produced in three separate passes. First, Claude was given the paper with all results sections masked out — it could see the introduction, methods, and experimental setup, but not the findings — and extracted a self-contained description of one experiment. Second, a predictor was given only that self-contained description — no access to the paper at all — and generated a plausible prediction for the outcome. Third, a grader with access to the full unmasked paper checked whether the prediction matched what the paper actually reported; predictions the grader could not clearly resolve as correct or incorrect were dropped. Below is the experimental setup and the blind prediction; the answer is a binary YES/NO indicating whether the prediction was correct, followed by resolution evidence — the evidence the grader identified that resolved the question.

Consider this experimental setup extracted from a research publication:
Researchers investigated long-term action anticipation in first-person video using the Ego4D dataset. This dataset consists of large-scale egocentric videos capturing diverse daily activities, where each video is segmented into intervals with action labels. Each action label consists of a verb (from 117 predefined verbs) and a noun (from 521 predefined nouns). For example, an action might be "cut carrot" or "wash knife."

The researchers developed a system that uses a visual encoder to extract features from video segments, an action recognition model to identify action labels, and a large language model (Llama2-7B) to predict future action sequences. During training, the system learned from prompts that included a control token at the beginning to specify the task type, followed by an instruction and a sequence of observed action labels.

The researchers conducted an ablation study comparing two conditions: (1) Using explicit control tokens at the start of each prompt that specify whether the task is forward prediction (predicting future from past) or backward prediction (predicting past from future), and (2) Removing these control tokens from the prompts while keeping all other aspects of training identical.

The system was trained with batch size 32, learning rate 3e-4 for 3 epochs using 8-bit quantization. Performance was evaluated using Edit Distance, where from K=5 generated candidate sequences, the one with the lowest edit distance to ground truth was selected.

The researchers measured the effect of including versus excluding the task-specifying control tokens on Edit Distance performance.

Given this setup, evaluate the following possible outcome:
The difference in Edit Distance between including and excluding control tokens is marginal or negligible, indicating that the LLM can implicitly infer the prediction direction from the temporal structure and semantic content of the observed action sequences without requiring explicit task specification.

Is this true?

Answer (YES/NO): NO